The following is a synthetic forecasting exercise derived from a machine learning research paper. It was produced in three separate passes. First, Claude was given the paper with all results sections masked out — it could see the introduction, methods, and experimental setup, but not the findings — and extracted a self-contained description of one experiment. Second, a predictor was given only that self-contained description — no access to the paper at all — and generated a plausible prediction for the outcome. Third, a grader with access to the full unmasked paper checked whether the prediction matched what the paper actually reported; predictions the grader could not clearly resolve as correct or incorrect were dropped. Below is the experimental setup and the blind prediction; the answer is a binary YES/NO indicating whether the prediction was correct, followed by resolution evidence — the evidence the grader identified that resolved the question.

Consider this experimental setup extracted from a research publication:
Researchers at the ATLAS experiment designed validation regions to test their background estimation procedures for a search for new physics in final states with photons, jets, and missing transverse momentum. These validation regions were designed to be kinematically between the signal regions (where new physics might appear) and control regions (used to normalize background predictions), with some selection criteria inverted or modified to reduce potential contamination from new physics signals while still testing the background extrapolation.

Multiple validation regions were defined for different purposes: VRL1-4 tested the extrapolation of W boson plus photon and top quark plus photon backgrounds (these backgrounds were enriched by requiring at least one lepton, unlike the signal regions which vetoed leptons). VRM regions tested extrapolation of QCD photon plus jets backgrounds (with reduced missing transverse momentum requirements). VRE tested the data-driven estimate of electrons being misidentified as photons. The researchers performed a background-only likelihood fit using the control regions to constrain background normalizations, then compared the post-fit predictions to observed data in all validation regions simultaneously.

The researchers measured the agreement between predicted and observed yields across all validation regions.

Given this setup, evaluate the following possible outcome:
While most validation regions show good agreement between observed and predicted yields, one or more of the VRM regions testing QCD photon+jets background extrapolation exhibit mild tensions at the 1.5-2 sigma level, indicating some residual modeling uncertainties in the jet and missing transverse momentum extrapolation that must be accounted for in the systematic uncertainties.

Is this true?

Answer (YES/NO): NO